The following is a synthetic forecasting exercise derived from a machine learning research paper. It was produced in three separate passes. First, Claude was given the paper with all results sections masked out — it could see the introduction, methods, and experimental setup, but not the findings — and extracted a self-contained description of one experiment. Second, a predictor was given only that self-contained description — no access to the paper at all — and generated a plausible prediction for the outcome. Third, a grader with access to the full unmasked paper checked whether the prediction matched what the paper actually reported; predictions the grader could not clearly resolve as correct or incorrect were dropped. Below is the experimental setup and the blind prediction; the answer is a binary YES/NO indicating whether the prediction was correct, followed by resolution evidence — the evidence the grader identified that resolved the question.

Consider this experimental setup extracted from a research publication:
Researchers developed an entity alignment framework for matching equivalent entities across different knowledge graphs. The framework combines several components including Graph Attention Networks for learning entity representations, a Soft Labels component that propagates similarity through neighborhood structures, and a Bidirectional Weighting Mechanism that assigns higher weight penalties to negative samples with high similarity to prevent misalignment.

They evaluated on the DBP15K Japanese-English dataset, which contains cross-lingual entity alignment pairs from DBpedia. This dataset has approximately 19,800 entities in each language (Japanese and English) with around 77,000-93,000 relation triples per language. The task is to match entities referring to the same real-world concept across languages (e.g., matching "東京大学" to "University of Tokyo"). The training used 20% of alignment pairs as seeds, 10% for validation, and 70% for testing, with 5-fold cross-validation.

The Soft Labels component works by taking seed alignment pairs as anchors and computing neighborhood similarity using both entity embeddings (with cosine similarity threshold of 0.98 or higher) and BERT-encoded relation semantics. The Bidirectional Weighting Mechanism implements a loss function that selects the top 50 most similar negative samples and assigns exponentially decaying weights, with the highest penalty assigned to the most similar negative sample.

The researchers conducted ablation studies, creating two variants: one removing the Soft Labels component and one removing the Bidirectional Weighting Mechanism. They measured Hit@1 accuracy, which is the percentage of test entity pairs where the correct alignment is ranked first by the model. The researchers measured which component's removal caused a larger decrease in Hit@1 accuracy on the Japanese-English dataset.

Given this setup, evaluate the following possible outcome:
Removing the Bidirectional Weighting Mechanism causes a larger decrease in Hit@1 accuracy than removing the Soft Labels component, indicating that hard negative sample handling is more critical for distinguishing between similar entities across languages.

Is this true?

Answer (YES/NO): YES